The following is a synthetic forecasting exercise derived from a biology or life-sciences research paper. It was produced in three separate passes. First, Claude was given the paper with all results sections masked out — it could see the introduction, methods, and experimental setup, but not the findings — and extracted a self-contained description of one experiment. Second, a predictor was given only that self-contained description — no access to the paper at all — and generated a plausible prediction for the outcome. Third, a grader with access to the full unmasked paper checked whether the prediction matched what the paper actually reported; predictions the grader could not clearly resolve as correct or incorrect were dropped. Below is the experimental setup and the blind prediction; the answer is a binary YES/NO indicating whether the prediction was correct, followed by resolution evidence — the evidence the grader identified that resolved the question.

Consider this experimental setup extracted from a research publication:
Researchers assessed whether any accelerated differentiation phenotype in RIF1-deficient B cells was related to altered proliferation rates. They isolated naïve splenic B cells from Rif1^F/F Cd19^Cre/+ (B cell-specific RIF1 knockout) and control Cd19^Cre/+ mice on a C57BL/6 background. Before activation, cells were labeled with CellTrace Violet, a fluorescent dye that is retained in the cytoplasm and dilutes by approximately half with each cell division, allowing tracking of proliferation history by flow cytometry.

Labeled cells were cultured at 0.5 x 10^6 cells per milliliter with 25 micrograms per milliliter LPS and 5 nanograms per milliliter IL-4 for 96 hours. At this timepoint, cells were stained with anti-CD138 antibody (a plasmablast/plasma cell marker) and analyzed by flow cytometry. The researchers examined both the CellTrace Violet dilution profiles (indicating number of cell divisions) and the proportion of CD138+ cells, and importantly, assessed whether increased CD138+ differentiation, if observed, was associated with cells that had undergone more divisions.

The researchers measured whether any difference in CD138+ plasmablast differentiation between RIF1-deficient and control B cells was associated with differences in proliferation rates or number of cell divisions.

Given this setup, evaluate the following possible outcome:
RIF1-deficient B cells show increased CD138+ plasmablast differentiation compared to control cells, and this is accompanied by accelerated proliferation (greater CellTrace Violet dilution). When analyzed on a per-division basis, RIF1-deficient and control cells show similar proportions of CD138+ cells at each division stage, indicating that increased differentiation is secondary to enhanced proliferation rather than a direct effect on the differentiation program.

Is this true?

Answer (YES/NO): NO